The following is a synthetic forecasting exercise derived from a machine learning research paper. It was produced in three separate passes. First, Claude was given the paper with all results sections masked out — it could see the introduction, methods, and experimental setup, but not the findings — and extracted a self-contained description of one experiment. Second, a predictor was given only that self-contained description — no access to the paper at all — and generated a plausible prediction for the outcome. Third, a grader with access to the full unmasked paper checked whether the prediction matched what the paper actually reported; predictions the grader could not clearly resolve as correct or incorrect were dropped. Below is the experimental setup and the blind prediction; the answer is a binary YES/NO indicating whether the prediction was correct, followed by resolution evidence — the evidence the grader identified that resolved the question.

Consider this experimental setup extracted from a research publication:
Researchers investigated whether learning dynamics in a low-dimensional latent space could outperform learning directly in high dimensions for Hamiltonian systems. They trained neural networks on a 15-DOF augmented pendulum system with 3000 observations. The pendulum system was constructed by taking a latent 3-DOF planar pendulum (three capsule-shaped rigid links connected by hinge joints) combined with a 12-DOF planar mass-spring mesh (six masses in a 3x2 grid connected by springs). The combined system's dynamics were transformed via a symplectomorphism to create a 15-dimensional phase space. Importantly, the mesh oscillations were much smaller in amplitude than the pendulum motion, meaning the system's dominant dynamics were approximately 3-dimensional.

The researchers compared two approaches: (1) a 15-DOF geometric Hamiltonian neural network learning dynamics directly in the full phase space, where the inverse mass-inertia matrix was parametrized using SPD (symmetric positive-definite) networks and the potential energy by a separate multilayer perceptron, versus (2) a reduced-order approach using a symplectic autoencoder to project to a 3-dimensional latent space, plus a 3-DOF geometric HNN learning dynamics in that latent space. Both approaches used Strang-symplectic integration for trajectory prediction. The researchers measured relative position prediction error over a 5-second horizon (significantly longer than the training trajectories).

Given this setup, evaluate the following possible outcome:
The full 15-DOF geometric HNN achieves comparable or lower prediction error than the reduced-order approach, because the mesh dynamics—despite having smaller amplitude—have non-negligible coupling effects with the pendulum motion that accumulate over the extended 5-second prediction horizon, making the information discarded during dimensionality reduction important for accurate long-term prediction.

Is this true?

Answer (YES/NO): NO